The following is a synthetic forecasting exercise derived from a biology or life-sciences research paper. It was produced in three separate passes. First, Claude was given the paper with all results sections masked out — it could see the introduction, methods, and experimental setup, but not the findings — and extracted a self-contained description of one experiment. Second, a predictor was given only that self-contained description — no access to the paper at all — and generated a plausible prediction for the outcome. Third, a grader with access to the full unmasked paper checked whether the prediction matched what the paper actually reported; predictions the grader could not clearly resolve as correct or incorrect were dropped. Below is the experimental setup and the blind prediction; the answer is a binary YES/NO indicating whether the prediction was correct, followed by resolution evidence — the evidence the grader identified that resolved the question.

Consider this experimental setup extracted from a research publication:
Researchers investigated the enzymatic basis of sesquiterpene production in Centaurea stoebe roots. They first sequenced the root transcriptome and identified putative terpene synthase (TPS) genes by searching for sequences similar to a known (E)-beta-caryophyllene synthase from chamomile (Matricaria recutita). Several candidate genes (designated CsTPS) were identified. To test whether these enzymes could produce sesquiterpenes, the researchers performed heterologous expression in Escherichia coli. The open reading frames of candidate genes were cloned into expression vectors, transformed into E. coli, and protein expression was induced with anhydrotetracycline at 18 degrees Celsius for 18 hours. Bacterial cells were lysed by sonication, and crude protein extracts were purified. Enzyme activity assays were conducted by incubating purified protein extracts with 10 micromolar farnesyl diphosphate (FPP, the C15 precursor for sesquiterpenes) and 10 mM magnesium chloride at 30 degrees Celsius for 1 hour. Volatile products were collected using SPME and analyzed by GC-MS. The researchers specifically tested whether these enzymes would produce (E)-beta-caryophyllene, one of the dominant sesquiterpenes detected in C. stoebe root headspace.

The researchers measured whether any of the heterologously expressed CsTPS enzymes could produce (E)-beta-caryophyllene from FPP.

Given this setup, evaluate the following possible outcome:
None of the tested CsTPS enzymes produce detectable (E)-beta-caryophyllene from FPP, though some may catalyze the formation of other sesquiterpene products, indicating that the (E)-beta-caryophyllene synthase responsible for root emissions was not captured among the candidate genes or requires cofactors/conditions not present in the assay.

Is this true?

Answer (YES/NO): NO